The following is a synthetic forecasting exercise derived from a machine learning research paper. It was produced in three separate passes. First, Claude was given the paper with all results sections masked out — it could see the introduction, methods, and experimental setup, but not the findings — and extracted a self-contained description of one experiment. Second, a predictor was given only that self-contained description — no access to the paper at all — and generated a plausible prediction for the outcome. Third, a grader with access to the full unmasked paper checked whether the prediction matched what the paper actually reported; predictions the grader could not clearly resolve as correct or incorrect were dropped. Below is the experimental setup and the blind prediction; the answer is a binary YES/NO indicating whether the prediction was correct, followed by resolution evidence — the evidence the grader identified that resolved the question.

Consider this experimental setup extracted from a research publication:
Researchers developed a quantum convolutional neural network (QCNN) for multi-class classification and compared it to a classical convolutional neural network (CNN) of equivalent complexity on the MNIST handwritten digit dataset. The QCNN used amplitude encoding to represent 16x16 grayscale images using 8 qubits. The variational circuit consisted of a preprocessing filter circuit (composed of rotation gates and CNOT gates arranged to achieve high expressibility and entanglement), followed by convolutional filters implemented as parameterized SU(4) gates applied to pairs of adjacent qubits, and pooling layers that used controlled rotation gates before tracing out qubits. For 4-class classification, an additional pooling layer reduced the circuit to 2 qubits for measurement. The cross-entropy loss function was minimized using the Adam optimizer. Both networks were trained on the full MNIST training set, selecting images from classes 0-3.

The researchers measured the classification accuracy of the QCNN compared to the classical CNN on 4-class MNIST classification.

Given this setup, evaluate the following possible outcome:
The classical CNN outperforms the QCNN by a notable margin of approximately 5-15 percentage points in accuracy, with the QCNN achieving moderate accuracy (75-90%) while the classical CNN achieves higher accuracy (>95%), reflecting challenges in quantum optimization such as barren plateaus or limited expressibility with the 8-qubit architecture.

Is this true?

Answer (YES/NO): NO